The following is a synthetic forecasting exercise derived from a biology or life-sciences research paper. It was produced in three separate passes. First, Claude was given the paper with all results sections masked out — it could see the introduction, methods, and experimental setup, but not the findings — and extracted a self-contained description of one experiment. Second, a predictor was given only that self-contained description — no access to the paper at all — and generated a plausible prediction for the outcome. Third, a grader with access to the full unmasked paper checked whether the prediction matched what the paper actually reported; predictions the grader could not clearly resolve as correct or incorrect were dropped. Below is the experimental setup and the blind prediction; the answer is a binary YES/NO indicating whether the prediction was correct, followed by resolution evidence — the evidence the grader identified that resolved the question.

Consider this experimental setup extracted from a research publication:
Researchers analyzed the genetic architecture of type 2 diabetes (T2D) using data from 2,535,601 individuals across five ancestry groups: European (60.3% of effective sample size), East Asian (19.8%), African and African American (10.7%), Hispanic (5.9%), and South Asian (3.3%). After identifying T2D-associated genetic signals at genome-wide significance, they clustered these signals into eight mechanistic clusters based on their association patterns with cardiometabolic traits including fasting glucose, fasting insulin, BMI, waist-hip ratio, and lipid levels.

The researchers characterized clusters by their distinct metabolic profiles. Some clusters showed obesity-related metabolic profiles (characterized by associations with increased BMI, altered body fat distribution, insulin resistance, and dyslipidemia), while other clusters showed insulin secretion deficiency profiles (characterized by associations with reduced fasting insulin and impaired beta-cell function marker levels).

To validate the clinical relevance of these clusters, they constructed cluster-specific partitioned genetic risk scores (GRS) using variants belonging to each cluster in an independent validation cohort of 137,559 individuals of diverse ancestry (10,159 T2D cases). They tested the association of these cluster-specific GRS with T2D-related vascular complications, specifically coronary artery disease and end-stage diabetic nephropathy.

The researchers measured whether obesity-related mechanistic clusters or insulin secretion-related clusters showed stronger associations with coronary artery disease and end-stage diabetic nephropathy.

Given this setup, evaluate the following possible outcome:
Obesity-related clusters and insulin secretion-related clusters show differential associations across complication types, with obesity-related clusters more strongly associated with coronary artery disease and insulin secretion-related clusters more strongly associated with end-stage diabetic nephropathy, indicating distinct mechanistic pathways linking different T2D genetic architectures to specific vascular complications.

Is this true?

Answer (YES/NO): NO